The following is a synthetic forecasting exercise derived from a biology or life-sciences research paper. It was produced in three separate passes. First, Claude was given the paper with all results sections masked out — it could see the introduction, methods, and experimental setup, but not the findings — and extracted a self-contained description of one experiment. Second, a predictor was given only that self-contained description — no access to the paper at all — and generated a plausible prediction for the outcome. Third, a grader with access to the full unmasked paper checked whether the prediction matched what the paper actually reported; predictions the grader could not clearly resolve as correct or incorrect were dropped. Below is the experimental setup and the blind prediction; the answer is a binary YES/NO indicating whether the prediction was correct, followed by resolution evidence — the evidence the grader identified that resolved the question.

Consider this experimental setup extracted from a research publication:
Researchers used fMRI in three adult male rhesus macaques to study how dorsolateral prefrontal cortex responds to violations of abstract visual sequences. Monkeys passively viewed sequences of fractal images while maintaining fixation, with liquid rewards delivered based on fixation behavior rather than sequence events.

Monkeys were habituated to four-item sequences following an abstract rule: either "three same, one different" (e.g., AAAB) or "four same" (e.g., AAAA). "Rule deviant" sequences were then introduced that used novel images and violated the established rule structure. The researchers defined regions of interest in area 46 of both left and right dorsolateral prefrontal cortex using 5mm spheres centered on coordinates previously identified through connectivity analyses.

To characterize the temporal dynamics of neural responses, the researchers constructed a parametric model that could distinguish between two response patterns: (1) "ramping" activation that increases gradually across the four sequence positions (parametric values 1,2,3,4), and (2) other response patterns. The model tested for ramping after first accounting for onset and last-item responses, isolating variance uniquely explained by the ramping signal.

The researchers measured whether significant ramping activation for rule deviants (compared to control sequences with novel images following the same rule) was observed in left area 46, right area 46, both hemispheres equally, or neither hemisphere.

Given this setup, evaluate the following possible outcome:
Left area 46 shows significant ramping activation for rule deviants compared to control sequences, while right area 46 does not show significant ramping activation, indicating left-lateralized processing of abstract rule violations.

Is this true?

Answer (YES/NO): YES